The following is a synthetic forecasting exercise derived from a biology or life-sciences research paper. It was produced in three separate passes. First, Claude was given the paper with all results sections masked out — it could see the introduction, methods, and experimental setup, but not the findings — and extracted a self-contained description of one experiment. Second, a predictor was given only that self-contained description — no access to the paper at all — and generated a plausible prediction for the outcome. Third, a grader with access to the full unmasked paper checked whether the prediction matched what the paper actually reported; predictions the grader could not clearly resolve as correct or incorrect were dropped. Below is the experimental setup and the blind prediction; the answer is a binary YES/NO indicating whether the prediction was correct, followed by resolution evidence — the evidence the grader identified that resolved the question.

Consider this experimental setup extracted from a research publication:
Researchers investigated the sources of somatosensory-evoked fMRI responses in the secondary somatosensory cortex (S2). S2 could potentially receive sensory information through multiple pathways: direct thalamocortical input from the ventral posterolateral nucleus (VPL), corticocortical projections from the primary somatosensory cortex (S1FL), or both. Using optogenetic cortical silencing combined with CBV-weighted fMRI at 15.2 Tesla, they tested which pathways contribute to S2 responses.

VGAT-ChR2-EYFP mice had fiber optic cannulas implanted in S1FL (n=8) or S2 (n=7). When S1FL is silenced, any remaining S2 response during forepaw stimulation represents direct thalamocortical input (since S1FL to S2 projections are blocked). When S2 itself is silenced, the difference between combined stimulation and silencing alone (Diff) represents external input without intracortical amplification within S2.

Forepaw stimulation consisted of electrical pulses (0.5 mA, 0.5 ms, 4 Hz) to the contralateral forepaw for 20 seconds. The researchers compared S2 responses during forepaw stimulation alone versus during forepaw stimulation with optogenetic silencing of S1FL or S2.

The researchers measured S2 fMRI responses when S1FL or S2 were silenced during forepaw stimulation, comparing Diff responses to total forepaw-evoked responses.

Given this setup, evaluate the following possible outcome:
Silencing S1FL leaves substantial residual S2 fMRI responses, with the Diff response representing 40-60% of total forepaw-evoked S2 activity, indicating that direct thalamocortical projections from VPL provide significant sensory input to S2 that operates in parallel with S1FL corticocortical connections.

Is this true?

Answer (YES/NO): NO